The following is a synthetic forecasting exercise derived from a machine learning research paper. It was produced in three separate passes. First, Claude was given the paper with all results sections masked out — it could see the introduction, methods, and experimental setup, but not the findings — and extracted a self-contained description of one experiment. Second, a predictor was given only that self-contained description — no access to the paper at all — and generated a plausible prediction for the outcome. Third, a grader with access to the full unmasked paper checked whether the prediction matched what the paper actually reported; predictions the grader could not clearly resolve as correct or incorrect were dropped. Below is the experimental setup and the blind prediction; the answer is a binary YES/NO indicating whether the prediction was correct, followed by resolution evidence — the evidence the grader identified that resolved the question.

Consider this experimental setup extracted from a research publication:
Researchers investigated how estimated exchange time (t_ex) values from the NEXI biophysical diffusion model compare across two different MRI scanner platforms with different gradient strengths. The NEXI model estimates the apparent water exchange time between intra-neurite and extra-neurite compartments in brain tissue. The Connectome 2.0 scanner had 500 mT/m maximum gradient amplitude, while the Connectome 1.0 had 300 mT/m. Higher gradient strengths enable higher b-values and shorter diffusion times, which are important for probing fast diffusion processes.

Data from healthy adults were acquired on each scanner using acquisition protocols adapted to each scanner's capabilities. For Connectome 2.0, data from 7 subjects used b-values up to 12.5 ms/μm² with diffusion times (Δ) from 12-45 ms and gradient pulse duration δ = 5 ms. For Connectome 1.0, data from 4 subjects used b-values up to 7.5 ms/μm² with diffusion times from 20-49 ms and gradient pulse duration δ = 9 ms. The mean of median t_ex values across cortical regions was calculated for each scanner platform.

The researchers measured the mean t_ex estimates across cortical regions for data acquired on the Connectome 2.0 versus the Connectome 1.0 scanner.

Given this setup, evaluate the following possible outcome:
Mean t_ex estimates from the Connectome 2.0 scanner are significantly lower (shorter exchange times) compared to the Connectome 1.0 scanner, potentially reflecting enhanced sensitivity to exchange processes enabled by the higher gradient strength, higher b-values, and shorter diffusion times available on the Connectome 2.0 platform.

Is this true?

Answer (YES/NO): NO